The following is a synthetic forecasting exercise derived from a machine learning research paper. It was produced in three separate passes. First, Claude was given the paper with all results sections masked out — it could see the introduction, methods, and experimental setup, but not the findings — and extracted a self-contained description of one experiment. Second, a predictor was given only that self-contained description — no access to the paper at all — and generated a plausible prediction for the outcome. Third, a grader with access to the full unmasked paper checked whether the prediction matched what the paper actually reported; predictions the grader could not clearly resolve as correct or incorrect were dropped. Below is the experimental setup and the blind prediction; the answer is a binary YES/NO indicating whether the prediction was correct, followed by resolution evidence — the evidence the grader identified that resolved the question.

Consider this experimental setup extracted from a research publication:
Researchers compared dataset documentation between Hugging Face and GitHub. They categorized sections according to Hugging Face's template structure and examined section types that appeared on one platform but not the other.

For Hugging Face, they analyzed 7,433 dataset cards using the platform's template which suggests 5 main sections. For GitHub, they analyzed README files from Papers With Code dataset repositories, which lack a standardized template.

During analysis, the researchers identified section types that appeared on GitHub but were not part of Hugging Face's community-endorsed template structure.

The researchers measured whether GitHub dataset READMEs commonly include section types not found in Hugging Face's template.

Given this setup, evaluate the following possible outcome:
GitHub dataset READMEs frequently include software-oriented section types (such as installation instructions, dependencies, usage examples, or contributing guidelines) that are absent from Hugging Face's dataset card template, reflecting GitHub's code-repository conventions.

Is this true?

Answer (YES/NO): YES